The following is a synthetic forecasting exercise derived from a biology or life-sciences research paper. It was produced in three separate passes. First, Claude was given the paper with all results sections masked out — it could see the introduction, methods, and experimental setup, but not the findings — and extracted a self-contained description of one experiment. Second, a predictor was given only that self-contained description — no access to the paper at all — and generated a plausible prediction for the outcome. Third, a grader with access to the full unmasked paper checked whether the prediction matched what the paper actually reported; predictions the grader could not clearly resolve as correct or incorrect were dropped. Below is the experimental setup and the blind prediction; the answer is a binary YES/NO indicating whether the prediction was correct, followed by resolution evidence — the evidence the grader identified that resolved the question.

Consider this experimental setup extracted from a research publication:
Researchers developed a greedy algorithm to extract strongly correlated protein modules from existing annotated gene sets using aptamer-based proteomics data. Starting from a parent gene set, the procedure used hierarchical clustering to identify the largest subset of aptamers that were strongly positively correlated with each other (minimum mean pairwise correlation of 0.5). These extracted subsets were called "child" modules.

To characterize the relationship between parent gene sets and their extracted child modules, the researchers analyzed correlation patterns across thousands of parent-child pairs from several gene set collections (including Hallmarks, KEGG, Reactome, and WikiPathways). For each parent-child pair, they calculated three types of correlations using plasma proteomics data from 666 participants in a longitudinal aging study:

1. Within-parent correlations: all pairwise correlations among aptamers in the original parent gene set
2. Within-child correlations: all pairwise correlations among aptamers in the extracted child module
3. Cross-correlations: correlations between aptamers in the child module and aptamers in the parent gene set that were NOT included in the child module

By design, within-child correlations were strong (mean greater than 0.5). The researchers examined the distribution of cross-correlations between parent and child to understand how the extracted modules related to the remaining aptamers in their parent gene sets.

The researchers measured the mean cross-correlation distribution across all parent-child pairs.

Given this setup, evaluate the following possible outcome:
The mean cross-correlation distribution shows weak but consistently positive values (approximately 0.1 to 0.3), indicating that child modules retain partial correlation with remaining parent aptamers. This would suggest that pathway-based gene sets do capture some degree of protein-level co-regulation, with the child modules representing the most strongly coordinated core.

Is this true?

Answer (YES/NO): NO